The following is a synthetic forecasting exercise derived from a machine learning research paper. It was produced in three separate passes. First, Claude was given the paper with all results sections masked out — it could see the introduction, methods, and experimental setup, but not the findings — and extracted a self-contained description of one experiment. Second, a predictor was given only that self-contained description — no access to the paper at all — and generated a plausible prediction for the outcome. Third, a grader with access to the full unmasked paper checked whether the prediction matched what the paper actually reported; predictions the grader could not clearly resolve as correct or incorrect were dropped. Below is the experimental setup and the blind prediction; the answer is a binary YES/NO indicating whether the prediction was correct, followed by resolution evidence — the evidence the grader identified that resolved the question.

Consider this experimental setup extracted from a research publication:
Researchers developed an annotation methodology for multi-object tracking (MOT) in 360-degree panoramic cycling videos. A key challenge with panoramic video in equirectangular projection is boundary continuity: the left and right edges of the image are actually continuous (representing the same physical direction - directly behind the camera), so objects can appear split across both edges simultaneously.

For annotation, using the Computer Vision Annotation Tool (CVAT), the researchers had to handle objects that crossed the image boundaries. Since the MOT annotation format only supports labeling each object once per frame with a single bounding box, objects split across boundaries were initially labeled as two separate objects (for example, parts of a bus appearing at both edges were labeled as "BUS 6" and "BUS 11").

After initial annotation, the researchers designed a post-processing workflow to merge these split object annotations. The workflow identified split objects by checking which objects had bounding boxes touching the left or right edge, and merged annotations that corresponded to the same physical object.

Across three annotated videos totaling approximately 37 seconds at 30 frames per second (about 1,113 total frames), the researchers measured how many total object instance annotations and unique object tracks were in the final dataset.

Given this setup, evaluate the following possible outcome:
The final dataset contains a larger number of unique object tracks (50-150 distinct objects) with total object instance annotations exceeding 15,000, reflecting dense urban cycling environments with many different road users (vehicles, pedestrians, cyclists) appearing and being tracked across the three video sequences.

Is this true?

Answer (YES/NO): NO